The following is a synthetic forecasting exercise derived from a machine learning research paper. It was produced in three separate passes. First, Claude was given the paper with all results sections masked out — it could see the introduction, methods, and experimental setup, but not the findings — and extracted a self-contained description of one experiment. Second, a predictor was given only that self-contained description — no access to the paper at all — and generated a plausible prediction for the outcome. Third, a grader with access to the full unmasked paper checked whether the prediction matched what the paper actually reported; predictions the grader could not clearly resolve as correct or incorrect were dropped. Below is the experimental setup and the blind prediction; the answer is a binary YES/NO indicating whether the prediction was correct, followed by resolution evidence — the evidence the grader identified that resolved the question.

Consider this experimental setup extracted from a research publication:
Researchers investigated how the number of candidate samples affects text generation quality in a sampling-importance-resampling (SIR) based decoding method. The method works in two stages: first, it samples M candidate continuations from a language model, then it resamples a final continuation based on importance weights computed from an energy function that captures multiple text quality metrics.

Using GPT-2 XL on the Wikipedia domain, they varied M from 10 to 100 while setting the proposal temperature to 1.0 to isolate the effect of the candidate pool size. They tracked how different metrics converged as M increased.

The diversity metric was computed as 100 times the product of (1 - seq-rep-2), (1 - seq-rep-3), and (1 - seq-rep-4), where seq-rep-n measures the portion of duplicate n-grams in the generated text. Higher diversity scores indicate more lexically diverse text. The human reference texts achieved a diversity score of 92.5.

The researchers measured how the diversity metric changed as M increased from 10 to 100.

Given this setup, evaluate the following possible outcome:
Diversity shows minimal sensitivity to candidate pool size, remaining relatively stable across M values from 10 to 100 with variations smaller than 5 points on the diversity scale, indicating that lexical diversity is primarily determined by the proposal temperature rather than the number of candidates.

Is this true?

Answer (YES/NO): NO